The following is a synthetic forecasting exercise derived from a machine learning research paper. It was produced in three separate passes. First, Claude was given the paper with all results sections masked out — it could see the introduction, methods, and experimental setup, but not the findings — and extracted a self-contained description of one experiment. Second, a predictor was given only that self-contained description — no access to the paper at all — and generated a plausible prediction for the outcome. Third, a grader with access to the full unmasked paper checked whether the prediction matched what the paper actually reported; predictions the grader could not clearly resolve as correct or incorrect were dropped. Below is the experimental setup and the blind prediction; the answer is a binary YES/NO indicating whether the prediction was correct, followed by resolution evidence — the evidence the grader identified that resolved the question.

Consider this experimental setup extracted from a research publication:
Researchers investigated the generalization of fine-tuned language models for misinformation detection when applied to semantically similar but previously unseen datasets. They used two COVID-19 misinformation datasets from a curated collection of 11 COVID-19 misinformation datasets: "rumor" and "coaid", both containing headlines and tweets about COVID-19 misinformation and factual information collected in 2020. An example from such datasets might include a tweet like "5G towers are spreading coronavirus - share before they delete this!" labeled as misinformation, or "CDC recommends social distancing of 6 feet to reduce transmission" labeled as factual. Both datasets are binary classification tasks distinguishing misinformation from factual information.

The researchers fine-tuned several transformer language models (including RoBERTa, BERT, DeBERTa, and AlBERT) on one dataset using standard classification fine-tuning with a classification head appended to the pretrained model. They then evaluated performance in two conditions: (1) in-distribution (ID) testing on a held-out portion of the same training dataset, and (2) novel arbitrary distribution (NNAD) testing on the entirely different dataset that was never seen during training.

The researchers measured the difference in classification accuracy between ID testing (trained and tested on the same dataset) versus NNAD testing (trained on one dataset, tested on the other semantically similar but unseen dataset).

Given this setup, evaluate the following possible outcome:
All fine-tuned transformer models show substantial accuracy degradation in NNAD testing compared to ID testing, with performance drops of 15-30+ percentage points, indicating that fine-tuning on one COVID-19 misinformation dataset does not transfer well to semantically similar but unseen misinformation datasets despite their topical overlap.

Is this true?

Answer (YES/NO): YES